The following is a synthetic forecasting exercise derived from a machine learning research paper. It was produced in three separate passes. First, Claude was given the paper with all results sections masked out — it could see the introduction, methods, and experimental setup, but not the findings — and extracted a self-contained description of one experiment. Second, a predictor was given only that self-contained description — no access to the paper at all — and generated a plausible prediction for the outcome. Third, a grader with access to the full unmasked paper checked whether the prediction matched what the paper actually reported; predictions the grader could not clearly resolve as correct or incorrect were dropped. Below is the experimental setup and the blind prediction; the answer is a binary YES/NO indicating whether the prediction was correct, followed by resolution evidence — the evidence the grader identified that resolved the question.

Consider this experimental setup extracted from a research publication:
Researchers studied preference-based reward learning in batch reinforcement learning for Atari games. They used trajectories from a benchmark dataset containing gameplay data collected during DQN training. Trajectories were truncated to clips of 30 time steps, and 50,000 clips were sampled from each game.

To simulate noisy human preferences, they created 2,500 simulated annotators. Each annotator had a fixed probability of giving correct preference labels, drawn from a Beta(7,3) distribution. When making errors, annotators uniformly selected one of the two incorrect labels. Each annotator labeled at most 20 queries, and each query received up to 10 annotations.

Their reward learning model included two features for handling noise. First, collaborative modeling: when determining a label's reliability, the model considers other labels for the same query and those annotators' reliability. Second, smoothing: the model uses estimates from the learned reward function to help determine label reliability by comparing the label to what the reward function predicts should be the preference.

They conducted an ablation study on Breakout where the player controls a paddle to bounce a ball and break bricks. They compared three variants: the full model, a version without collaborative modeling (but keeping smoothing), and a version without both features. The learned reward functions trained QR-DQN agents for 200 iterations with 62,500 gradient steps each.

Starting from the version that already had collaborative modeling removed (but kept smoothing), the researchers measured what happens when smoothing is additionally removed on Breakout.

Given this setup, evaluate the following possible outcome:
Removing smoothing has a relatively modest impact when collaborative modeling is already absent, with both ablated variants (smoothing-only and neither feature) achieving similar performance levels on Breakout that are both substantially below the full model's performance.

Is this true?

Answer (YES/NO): NO